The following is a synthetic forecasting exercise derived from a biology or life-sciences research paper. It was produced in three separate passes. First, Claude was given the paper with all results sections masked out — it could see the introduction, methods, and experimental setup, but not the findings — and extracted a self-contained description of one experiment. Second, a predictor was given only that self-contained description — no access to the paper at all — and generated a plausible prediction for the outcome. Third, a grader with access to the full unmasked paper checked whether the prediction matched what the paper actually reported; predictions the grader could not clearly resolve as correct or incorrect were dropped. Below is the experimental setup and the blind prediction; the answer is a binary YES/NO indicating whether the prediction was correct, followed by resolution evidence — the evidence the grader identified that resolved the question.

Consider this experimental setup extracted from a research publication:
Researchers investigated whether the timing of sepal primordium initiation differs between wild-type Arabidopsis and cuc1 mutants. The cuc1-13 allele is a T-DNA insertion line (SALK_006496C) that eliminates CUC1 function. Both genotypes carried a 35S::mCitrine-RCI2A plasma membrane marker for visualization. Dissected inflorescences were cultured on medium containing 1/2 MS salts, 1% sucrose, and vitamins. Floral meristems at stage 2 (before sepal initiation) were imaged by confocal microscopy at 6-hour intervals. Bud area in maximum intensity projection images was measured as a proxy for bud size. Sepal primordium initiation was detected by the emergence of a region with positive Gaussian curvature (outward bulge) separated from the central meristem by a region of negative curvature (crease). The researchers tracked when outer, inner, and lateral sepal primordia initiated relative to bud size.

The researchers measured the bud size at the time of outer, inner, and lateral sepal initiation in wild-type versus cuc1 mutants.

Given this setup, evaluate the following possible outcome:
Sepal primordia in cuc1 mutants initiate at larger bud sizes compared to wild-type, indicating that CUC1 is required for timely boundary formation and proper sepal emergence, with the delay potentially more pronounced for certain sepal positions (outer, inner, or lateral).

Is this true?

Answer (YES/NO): NO